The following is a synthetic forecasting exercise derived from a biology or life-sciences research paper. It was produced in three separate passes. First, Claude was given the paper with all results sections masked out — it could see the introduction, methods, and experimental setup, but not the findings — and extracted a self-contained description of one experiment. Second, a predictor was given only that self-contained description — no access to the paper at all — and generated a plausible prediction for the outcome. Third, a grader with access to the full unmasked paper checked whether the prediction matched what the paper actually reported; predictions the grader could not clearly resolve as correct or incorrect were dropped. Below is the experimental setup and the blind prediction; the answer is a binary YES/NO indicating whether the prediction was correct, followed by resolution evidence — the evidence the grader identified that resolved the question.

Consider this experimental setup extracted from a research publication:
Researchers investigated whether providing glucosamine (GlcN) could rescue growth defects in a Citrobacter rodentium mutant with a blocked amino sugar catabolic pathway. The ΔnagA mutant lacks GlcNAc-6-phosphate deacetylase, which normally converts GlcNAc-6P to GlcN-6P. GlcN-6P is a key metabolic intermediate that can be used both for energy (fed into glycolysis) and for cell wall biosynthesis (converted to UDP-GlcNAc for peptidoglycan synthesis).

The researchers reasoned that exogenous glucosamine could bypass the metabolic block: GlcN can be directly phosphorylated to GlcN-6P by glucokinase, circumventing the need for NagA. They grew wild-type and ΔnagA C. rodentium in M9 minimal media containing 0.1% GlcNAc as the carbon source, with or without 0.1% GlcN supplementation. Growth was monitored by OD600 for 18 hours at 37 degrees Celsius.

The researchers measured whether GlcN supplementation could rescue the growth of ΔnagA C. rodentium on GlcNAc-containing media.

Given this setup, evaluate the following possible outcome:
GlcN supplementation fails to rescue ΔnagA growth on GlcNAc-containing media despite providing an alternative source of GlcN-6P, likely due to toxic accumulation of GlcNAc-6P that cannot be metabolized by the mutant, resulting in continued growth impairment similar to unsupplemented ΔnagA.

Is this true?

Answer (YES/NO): NO